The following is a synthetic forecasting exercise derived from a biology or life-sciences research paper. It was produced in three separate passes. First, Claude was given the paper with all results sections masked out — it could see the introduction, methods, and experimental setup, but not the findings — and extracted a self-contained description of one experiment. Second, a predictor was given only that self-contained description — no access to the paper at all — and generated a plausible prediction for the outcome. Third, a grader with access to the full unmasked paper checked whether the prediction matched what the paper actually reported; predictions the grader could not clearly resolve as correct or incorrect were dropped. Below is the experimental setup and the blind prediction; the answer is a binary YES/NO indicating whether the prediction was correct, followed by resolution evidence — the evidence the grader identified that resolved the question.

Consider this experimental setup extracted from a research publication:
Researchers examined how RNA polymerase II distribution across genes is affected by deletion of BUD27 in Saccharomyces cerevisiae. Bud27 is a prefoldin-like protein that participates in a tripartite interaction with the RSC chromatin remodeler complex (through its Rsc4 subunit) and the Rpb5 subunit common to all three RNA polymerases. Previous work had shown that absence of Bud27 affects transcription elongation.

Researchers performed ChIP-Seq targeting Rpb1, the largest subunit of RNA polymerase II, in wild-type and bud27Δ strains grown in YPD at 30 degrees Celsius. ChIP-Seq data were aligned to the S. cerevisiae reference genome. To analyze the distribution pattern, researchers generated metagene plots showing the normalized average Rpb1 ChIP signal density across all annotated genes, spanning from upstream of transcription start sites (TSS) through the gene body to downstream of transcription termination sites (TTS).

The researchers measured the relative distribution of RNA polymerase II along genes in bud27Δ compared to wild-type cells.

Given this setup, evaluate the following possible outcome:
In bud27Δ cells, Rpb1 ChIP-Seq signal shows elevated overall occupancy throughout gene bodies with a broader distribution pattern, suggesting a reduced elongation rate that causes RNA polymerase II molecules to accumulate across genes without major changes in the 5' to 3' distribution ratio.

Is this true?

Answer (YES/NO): NO